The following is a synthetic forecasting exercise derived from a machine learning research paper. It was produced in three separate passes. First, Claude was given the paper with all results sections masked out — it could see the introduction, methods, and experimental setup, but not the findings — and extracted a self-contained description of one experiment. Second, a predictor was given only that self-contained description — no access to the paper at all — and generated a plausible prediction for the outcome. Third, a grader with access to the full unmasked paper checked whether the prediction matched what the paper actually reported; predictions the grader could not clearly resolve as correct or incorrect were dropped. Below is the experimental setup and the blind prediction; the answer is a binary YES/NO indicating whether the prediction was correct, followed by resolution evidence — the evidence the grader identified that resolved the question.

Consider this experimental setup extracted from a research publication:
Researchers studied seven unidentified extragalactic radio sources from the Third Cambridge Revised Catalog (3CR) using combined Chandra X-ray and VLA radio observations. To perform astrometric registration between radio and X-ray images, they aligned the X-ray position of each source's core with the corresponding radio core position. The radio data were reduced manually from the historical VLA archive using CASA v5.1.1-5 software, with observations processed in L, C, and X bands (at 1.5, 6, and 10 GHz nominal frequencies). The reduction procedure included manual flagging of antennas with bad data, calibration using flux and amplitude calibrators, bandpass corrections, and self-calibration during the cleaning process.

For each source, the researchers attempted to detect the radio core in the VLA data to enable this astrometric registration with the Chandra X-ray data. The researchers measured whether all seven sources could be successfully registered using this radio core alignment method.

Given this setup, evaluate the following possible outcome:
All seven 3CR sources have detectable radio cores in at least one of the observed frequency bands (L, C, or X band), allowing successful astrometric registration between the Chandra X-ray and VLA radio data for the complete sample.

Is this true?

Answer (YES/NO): NO